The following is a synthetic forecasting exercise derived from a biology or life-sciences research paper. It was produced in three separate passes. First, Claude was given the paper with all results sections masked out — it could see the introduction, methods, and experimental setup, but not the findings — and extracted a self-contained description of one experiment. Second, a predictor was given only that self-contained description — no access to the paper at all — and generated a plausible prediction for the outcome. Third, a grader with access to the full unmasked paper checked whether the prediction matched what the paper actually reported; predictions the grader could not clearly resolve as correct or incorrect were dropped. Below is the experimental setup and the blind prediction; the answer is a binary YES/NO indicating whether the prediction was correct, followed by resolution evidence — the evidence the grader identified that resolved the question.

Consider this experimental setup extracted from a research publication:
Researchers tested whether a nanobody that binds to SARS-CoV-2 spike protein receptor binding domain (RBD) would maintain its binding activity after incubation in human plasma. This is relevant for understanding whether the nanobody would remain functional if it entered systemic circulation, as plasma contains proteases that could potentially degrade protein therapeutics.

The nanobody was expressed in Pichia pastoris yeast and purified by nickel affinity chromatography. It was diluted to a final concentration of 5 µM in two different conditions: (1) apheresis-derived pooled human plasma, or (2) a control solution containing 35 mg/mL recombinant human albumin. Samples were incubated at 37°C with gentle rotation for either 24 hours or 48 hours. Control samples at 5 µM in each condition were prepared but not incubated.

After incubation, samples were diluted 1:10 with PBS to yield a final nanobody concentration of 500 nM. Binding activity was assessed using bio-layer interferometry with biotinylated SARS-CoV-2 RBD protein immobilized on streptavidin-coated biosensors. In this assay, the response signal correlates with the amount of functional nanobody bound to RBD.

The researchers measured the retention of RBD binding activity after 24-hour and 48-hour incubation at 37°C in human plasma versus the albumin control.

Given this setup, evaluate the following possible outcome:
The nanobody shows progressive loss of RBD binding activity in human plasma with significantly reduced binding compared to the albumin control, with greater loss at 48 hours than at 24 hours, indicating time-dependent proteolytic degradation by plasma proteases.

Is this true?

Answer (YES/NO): NO